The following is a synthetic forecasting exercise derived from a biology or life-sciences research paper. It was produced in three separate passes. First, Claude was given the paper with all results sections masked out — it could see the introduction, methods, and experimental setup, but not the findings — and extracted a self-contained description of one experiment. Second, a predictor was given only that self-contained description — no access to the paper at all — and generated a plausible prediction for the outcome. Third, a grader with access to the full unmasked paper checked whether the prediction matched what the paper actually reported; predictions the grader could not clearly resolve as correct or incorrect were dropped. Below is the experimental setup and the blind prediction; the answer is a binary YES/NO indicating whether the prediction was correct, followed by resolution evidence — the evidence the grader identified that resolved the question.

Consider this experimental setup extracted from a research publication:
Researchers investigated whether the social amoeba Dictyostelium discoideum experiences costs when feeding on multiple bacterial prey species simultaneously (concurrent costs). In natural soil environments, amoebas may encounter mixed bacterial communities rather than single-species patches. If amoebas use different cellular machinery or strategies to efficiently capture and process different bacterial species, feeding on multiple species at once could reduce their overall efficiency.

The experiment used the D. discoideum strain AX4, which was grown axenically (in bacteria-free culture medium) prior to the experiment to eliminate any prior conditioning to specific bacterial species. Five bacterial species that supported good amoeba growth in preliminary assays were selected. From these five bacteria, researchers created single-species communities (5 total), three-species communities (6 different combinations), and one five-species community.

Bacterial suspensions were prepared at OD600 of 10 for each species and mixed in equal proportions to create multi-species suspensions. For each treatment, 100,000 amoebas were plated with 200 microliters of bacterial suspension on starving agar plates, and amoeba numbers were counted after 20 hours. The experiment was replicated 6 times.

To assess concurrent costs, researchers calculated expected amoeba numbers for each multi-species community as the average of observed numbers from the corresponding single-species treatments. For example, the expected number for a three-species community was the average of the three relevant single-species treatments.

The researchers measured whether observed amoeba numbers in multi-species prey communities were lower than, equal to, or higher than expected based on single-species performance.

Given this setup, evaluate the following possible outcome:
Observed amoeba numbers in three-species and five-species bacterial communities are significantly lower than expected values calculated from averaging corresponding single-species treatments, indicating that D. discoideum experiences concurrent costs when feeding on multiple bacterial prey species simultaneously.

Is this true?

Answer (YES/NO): YES